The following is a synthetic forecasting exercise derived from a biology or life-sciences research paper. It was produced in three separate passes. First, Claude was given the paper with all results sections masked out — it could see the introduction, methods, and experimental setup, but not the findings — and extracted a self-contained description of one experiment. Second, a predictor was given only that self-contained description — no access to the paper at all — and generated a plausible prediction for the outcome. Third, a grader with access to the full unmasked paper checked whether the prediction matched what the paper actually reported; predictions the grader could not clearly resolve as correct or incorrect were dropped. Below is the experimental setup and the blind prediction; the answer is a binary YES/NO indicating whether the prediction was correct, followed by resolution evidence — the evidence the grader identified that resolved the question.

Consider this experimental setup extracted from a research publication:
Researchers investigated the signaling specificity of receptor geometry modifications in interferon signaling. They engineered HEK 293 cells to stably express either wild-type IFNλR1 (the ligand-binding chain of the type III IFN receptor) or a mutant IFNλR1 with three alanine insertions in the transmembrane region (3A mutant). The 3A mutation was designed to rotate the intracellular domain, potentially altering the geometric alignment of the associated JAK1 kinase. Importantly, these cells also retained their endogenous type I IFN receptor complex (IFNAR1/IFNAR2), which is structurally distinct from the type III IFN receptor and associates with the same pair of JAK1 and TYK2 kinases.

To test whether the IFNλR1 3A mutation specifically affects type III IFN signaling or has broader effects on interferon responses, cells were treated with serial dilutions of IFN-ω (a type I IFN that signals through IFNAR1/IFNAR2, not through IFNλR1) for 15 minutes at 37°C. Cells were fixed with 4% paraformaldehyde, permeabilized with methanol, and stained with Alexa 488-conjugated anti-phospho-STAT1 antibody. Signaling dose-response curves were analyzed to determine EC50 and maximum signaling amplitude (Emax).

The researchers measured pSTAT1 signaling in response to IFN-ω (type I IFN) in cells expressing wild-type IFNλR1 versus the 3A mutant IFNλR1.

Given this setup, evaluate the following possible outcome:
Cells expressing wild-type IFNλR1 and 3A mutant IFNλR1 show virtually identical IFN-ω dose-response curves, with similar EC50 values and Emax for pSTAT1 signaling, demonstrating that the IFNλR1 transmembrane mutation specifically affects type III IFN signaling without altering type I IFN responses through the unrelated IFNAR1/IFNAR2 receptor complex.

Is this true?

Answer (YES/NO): YES